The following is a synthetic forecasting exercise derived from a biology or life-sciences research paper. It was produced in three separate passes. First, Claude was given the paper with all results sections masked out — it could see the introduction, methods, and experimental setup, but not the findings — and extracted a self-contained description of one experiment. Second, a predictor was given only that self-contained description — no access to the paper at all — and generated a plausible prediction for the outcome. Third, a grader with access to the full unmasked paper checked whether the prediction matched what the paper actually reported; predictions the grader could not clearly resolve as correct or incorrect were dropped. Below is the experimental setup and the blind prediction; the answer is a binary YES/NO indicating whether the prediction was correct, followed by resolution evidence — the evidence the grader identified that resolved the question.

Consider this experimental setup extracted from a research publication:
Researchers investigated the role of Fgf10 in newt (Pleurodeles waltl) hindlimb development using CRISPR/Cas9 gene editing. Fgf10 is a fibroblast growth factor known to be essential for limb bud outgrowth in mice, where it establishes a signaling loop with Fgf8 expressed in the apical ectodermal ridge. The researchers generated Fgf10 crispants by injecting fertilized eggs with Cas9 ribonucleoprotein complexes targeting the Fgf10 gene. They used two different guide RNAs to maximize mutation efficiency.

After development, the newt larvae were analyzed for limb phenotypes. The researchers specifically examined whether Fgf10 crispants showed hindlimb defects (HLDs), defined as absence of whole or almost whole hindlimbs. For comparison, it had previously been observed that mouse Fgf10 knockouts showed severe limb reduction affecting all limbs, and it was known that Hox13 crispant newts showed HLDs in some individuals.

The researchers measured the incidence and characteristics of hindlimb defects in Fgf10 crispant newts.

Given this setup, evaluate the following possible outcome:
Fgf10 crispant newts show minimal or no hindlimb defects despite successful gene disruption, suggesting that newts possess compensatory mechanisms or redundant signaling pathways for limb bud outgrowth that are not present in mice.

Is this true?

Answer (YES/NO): NO